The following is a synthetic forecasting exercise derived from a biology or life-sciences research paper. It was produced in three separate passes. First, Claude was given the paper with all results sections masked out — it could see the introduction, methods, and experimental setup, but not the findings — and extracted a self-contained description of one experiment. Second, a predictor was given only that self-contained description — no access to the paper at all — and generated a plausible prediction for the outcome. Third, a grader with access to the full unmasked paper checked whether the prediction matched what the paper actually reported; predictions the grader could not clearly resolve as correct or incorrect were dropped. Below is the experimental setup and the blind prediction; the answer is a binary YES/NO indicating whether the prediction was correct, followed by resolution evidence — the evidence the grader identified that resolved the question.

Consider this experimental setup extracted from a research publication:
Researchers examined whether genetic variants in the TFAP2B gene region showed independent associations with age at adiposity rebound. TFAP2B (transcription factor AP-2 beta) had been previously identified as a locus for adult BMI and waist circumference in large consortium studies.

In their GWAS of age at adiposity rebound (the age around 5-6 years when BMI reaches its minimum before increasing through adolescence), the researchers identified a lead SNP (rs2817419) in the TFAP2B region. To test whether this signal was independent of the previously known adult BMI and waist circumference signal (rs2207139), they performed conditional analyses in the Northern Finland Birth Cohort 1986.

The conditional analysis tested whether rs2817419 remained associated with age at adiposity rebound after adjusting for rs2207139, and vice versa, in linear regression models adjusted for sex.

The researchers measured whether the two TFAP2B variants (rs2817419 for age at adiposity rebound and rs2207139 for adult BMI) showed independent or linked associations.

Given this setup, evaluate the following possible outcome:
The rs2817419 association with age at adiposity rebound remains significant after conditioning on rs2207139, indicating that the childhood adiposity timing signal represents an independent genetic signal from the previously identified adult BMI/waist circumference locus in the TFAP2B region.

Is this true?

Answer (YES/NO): YES